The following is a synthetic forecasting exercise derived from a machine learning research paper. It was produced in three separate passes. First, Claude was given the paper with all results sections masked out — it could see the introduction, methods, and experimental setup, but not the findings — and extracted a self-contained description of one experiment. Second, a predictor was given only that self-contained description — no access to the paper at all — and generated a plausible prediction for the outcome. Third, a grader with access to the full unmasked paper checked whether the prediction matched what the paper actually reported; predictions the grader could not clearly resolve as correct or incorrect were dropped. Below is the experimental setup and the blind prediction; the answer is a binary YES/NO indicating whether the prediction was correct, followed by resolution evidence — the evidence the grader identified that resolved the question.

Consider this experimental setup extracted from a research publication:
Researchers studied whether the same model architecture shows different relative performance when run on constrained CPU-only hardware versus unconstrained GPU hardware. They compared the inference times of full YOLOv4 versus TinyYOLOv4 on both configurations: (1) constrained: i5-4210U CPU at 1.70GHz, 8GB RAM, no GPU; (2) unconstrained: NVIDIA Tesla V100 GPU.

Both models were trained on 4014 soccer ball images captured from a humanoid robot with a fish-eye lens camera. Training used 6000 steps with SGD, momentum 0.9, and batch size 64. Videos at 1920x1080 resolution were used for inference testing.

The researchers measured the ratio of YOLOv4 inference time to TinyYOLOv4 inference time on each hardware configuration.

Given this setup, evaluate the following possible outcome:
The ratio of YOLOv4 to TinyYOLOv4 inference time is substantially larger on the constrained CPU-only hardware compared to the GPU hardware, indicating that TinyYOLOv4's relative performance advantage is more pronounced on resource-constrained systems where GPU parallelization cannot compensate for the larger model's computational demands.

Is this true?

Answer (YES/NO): YES